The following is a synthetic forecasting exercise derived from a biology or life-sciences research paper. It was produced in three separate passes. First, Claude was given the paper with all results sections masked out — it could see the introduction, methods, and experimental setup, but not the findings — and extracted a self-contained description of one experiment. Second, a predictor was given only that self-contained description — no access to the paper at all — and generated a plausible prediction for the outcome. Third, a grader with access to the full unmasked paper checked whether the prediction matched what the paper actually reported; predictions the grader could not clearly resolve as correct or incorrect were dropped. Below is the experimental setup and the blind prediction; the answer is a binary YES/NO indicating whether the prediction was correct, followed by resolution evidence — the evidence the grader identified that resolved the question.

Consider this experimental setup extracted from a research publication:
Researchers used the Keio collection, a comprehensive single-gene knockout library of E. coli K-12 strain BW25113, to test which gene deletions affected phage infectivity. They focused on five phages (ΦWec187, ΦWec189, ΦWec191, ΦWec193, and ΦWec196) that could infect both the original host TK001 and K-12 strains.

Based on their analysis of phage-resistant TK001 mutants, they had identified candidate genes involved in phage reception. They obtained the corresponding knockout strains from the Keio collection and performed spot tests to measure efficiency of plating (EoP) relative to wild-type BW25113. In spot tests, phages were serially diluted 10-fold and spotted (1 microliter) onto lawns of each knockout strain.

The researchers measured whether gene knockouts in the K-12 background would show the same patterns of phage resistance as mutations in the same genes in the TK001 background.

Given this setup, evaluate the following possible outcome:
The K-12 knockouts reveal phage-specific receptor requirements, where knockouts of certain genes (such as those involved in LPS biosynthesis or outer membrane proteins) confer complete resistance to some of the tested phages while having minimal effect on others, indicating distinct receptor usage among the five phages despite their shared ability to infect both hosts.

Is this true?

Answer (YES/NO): YES